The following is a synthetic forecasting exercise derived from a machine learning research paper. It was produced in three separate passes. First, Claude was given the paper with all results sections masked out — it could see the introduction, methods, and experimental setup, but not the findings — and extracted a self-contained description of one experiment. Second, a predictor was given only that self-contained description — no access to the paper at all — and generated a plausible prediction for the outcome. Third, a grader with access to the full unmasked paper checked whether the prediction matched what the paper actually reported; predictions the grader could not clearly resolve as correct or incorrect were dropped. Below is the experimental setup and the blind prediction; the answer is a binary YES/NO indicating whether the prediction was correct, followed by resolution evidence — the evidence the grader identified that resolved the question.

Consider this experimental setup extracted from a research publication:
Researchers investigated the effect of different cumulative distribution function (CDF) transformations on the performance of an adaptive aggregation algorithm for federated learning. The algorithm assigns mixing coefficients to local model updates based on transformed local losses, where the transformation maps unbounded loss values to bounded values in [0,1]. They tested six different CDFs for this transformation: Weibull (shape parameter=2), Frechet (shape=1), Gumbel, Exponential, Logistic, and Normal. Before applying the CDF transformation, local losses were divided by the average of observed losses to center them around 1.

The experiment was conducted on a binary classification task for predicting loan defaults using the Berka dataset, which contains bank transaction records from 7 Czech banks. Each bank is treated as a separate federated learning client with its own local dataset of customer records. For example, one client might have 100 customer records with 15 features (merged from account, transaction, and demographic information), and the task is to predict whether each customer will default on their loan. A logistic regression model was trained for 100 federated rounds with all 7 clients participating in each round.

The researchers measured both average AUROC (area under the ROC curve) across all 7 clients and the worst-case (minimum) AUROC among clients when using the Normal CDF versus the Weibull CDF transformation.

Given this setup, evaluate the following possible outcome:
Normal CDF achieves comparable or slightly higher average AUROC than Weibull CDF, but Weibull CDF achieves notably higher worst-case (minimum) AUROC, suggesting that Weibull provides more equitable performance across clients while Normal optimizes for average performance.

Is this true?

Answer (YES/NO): NO